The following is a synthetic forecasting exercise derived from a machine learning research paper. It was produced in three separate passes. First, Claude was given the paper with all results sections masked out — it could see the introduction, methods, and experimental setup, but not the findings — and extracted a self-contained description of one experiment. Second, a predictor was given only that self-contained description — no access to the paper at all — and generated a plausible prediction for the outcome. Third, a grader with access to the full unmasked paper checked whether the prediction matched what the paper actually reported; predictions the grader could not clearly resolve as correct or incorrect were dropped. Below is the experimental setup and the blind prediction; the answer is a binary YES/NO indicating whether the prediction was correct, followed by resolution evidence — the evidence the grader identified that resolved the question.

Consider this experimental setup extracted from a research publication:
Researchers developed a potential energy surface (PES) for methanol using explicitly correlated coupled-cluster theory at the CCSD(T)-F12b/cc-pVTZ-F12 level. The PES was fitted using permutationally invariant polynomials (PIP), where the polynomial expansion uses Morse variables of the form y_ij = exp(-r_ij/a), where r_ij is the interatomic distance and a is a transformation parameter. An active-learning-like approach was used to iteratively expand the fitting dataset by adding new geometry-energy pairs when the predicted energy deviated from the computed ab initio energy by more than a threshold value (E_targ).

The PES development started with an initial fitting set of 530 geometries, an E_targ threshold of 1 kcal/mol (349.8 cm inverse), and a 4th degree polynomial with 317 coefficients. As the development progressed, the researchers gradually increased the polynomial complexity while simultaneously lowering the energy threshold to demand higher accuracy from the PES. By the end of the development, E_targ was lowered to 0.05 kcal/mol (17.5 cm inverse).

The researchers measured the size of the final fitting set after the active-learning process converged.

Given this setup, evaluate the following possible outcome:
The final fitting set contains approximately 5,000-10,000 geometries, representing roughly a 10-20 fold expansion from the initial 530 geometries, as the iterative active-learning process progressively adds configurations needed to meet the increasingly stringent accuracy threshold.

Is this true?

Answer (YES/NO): NO